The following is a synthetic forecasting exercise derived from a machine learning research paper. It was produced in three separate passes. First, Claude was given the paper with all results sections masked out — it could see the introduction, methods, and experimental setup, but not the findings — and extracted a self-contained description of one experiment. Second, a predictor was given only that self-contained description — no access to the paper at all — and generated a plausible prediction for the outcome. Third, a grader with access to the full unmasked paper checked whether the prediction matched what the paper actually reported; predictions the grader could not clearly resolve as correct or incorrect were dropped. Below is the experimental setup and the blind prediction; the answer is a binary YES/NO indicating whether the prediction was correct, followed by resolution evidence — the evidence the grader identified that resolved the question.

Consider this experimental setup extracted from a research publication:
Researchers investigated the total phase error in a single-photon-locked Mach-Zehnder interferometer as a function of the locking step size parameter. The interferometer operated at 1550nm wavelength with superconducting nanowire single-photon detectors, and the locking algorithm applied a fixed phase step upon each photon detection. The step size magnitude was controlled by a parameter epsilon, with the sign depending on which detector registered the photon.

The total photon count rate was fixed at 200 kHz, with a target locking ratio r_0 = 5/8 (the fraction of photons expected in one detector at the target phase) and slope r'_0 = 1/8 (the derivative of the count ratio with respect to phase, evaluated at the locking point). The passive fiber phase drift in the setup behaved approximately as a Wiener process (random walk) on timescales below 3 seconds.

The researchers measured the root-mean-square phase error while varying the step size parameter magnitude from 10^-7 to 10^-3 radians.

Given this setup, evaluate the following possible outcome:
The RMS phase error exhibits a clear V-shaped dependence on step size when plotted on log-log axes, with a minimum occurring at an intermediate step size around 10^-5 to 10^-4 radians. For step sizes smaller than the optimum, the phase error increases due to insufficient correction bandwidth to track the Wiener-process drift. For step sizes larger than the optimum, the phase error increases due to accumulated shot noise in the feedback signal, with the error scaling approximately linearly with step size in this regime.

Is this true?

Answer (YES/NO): NO